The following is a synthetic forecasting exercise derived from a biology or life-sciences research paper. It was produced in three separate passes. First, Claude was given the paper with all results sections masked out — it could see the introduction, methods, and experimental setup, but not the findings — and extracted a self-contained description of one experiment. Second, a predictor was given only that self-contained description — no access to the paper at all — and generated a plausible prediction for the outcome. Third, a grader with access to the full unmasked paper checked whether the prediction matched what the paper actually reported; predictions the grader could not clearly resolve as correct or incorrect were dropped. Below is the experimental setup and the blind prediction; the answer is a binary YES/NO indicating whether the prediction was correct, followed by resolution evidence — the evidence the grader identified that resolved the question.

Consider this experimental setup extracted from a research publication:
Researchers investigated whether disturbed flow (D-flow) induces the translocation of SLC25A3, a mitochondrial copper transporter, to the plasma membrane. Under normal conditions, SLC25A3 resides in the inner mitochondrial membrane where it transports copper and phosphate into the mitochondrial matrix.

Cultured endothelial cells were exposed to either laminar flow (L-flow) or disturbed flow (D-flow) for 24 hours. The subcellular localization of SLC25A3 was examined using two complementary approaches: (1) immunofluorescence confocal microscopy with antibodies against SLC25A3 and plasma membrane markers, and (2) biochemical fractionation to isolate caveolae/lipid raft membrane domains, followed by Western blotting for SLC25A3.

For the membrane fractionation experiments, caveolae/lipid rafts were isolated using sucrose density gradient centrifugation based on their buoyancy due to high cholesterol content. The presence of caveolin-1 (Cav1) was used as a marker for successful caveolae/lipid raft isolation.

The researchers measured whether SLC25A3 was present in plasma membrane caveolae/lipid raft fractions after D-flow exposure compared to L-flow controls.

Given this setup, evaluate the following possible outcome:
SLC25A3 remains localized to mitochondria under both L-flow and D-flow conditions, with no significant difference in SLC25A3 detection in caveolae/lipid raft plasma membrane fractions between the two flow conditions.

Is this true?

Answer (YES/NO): NO